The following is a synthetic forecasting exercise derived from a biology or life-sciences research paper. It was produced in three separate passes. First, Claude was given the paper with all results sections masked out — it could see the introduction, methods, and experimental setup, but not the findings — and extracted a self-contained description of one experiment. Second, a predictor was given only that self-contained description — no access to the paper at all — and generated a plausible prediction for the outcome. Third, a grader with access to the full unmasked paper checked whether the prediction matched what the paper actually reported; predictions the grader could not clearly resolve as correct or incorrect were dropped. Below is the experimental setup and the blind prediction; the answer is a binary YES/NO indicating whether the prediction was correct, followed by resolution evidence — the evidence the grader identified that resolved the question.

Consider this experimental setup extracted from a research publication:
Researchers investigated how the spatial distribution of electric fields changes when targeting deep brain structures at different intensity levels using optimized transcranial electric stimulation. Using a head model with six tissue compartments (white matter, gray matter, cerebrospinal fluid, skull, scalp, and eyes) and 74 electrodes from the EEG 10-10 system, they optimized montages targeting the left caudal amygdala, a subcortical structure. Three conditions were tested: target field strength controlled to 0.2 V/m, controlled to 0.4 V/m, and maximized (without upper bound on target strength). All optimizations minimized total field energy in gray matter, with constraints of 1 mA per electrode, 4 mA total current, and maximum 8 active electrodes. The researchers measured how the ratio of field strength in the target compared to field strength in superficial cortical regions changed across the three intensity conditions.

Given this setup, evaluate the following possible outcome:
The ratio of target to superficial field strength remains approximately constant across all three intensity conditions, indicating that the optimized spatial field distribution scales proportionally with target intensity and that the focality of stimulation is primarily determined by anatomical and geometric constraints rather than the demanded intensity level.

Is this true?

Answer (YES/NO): NO